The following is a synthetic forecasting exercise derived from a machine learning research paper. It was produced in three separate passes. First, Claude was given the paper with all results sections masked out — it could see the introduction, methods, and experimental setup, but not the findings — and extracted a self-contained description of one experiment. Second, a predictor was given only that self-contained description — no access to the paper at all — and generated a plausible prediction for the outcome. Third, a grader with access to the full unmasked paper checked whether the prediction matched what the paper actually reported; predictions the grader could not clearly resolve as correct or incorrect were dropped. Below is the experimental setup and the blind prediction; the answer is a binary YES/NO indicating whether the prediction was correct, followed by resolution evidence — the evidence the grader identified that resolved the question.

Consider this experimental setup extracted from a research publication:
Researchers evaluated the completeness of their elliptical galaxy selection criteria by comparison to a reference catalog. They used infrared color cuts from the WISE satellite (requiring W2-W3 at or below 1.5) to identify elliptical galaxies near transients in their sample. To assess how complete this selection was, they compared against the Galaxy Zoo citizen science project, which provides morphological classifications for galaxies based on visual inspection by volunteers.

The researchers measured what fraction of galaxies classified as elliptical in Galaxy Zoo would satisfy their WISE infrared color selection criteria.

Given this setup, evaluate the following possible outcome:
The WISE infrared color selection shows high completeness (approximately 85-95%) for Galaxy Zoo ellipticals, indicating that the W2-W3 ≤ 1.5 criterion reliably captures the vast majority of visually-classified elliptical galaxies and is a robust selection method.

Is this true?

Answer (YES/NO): NO